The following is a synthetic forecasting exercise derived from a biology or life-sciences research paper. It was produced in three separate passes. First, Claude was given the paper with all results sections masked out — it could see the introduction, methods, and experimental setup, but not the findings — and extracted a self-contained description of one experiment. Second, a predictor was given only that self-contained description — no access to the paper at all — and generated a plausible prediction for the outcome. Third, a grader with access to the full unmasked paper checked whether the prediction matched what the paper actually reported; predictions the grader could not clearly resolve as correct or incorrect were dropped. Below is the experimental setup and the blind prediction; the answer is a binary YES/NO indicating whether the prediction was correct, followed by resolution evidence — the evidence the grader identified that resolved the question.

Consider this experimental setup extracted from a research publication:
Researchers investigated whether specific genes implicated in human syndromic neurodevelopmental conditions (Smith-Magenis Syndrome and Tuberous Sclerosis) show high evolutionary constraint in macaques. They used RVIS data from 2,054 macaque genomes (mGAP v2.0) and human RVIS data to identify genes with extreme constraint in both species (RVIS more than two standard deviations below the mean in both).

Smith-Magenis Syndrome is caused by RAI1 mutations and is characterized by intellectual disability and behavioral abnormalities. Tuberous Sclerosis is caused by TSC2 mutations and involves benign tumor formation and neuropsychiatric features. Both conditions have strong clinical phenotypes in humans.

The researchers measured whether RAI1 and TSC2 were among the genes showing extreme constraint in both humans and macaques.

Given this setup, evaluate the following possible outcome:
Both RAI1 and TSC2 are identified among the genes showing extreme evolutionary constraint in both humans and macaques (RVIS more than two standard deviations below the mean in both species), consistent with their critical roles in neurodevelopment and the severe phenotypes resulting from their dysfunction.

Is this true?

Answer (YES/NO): YES